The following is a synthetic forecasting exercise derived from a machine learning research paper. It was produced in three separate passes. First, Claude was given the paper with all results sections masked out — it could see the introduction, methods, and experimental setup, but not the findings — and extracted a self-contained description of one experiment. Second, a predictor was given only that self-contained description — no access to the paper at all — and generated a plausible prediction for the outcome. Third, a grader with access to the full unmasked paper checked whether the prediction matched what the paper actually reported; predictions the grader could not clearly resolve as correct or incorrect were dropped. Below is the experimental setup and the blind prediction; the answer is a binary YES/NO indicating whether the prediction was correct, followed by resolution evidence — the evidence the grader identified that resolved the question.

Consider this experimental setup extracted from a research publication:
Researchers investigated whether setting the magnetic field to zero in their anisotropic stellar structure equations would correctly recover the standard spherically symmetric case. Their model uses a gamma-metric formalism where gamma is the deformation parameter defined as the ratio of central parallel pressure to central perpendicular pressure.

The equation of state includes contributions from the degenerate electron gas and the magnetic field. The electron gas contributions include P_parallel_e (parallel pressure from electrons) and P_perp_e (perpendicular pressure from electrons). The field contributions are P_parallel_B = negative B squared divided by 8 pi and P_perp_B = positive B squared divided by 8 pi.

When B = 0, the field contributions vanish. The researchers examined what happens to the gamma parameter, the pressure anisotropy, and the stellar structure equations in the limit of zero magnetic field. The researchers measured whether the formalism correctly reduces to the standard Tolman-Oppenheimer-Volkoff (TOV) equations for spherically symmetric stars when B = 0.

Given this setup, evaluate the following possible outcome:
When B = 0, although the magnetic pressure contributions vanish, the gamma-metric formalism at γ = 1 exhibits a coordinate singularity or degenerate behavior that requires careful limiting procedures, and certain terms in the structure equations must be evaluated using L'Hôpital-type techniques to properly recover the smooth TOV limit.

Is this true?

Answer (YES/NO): NO